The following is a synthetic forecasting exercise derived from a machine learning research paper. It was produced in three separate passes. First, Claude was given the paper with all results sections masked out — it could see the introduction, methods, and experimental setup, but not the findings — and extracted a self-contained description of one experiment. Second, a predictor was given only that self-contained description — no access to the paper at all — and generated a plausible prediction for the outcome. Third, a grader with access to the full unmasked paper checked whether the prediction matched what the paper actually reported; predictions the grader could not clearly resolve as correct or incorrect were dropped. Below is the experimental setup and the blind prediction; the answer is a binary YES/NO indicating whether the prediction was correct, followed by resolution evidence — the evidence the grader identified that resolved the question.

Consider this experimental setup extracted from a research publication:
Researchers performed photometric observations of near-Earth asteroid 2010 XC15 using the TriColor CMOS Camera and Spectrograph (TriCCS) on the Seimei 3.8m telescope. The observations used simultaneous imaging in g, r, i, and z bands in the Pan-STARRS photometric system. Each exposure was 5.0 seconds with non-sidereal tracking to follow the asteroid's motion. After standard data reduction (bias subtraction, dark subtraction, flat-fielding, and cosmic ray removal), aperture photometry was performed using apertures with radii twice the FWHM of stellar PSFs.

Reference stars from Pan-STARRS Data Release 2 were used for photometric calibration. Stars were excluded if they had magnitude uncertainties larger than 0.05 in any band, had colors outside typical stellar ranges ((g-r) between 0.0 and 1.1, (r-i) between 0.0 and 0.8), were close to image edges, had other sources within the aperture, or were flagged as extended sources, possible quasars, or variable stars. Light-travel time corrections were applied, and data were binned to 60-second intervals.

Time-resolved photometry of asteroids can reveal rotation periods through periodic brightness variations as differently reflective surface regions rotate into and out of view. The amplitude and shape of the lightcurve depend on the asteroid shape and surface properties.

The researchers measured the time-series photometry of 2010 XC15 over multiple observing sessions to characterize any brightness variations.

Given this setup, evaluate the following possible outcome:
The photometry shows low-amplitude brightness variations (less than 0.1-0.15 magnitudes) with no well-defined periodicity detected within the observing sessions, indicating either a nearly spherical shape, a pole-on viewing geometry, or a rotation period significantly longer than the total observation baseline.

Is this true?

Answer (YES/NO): YES